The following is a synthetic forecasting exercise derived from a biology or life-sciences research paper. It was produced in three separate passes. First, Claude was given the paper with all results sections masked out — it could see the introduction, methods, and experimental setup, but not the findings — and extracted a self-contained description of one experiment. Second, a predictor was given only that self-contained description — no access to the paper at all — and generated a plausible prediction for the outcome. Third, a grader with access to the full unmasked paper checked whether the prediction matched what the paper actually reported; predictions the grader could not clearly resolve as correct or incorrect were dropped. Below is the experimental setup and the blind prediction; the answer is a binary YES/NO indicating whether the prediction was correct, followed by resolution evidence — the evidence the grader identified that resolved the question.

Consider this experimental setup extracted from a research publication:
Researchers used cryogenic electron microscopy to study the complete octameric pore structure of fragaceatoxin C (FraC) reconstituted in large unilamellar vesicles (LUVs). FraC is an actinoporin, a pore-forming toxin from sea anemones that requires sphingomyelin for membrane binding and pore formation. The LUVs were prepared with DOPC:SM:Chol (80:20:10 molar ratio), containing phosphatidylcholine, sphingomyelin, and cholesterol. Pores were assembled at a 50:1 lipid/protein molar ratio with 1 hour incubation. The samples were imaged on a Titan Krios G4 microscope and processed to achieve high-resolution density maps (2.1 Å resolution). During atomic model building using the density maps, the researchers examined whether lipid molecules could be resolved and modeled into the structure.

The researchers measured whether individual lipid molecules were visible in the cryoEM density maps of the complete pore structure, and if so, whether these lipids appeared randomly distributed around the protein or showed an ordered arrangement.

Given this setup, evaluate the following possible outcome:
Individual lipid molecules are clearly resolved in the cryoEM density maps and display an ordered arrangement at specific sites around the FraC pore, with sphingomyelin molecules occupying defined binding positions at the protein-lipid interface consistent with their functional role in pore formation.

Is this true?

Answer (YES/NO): YES